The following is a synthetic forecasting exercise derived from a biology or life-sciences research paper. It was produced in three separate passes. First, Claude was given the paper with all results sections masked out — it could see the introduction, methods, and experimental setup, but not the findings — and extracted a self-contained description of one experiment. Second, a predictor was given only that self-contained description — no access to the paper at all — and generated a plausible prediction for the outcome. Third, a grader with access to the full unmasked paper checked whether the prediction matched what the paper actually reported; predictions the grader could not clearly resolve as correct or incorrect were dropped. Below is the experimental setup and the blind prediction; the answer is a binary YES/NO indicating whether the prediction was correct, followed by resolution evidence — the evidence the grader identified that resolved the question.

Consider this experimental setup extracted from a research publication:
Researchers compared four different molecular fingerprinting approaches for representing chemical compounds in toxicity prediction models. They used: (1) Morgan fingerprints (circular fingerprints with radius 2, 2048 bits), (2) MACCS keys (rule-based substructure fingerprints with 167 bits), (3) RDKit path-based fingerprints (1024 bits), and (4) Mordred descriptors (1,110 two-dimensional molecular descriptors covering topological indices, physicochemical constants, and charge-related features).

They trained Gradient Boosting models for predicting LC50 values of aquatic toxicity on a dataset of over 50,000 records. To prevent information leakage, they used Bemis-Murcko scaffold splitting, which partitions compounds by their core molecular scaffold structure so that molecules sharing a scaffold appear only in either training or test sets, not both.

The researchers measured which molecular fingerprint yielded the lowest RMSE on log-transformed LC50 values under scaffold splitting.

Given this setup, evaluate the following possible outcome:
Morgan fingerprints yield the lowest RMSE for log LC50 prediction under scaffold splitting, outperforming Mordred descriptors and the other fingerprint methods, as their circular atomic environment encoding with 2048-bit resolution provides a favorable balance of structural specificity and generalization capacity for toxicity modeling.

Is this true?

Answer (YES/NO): NO